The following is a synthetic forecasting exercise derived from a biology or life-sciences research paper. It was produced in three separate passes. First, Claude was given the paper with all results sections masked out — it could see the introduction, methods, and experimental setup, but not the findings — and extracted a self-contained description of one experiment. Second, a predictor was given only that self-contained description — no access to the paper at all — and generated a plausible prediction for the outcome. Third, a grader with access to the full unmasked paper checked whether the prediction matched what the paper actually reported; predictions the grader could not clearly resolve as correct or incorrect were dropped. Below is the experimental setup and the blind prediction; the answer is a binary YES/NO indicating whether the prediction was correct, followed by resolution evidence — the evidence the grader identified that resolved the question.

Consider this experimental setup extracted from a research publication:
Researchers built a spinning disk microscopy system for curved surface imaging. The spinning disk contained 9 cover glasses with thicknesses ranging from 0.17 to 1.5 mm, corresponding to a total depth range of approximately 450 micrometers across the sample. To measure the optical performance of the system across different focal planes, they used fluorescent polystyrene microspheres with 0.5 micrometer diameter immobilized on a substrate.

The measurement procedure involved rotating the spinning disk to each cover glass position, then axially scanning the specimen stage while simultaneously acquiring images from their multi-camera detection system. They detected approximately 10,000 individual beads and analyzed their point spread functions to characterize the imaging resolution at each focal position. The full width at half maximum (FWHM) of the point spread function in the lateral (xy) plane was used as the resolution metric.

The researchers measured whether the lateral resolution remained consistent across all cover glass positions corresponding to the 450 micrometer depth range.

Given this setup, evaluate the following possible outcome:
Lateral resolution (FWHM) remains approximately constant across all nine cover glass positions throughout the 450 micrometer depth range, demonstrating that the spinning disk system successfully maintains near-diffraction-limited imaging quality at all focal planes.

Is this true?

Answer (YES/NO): YES